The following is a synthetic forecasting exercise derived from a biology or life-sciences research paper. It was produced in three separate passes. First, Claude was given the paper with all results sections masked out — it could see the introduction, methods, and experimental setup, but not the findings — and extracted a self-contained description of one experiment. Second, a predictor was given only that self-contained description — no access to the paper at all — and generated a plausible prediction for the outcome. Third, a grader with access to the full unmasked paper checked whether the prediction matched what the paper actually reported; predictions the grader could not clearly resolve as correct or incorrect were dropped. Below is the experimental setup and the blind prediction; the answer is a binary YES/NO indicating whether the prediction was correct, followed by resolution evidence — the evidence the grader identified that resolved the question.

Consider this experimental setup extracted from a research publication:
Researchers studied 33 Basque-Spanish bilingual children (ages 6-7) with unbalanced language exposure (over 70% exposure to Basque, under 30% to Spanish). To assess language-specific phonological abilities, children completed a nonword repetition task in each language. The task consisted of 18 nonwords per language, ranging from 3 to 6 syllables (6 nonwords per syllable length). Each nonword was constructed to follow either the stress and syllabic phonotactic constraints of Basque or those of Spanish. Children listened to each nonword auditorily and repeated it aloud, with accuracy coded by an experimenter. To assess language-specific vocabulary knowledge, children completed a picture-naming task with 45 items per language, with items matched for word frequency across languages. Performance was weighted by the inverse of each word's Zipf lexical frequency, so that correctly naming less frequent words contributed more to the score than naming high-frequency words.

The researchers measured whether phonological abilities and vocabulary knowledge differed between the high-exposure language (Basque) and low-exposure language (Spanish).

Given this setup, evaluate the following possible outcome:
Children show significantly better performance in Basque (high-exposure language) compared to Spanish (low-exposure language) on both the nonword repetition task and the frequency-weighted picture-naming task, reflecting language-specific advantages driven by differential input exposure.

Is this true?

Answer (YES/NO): NO